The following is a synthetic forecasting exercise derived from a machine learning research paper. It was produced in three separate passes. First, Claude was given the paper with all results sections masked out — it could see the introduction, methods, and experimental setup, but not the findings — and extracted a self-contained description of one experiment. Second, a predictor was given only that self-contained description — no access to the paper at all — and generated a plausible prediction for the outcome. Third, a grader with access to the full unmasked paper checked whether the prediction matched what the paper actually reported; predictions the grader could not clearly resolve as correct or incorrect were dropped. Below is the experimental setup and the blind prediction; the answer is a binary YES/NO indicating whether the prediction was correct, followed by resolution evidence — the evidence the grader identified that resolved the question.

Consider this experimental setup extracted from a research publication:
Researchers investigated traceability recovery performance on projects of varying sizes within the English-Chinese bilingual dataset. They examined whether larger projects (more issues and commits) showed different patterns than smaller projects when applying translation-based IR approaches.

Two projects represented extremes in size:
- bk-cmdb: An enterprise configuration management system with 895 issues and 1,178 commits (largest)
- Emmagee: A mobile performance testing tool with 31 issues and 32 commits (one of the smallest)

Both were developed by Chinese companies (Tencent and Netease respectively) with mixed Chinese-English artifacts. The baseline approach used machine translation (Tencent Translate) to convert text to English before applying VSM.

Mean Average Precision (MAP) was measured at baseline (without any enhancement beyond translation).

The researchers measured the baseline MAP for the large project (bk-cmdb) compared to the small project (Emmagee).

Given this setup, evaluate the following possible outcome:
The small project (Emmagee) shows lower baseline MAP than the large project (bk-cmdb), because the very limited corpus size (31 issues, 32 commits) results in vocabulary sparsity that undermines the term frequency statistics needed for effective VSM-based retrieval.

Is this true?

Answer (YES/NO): YES